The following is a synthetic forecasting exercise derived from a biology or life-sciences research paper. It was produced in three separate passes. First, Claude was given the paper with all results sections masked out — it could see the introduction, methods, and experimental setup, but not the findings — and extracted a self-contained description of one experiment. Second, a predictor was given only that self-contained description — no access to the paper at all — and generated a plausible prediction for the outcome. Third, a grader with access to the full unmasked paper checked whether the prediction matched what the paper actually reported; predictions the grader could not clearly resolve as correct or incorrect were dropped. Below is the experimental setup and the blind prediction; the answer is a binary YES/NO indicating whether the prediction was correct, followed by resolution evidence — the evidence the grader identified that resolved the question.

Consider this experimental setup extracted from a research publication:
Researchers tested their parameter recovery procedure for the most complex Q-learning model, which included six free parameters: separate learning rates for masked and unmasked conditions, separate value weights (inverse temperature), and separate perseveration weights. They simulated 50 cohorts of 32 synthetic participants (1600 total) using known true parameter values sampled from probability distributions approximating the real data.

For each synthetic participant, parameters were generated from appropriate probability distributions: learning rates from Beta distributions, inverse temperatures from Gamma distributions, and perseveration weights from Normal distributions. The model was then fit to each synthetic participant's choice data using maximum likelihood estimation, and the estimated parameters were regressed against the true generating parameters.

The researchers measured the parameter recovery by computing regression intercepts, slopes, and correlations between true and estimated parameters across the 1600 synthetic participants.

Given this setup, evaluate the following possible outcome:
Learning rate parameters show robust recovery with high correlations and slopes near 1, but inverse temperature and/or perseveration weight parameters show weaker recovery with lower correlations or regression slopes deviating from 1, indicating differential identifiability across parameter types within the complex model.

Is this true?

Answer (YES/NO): NO